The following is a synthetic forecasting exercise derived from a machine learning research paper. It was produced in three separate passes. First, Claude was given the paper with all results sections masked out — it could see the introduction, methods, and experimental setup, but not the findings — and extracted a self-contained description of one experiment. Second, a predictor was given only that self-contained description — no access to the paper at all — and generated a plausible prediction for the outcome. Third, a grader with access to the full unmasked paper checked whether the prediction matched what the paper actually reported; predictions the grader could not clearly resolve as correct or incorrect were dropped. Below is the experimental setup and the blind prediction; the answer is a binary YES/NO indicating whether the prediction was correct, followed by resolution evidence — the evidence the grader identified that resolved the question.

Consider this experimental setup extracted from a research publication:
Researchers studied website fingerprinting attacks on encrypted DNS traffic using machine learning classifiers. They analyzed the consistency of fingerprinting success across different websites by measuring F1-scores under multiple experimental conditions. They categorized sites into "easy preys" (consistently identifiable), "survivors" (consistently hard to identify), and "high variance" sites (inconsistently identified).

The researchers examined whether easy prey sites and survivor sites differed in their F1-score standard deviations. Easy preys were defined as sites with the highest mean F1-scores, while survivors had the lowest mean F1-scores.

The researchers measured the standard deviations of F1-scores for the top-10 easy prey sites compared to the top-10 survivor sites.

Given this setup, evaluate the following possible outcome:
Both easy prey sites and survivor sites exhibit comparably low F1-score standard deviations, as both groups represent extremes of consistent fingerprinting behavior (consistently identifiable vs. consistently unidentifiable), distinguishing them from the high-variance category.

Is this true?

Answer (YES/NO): NO